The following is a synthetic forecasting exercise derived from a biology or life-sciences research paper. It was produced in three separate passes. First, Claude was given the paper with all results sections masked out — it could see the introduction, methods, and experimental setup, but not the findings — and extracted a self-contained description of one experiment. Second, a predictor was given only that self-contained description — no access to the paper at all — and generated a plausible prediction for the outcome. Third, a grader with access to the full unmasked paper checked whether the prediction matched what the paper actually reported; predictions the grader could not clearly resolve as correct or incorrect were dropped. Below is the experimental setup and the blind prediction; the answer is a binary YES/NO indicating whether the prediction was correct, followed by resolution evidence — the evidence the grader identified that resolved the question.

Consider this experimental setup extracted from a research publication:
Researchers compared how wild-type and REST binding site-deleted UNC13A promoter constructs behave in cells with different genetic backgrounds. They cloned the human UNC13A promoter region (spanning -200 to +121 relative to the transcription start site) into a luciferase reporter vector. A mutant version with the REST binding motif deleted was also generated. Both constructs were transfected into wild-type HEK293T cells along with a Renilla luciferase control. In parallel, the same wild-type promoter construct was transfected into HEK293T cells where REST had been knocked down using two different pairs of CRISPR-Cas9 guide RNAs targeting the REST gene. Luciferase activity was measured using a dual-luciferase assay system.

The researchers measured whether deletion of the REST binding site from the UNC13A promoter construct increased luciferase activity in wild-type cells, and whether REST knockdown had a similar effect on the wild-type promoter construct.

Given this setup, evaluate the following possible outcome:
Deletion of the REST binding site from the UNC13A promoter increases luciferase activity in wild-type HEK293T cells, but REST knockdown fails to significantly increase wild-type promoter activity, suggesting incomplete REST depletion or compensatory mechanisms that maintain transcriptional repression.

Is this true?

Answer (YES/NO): NO